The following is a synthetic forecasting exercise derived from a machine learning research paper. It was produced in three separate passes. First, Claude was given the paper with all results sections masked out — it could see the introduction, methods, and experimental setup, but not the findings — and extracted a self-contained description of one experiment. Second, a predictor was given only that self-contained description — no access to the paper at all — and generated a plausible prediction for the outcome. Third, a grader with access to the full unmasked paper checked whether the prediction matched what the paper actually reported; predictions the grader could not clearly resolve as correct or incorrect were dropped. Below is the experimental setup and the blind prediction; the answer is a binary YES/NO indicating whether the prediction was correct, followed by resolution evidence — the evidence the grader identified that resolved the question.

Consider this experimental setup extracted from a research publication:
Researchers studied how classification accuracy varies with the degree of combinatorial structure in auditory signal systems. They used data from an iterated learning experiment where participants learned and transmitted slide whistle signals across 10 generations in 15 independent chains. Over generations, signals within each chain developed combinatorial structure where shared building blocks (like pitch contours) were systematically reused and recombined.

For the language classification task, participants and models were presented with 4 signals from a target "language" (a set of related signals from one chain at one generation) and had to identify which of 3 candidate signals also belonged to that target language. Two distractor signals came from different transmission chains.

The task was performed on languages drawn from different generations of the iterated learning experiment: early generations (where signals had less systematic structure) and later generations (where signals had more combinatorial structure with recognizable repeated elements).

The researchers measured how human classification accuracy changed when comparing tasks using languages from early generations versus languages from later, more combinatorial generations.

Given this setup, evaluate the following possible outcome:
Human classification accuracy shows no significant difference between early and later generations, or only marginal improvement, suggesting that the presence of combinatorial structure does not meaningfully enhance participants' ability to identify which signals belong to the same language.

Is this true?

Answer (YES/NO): NO